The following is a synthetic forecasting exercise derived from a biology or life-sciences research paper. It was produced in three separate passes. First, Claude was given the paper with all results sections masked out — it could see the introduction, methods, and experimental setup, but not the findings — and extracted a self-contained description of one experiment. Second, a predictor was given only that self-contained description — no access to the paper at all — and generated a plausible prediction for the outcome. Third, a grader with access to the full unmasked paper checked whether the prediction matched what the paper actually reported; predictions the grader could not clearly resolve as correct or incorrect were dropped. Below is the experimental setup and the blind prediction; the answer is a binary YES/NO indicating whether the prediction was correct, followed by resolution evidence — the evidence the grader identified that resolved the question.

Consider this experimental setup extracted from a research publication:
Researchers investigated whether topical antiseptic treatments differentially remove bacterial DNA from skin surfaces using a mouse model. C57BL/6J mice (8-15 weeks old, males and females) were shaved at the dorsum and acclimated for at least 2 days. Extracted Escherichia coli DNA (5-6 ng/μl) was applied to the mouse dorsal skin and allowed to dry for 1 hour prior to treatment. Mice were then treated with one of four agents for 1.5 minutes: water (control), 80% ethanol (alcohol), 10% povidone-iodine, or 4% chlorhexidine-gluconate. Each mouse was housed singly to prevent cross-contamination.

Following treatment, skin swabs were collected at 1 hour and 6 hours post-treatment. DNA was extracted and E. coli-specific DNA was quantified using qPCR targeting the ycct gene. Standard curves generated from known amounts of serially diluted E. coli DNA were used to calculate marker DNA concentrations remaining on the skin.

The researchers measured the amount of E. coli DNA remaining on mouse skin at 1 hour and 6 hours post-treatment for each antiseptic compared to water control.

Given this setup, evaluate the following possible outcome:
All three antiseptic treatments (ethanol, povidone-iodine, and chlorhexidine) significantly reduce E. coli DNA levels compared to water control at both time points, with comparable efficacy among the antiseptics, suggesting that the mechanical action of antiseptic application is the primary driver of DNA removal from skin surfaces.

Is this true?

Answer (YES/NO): NO